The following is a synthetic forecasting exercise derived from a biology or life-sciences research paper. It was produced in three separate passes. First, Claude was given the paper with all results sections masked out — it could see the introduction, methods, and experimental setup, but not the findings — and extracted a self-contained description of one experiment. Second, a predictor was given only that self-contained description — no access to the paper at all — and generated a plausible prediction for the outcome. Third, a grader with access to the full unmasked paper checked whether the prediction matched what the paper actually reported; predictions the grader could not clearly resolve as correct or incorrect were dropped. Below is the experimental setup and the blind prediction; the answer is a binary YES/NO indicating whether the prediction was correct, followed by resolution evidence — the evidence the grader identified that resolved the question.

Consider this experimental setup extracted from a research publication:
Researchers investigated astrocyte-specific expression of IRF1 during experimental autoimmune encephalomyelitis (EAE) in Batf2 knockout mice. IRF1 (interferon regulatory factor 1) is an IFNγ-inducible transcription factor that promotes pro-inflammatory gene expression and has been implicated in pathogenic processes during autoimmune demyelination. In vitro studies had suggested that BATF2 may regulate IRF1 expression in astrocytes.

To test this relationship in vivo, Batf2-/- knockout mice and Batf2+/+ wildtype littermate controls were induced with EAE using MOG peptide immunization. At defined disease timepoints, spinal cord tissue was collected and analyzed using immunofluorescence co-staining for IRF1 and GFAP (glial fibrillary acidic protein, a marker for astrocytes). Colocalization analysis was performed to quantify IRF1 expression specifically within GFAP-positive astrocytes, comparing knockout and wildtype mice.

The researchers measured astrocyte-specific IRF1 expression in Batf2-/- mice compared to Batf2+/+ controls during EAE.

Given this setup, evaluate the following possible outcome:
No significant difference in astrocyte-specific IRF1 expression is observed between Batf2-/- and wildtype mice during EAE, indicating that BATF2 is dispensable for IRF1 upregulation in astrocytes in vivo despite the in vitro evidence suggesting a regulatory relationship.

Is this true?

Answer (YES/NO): NO